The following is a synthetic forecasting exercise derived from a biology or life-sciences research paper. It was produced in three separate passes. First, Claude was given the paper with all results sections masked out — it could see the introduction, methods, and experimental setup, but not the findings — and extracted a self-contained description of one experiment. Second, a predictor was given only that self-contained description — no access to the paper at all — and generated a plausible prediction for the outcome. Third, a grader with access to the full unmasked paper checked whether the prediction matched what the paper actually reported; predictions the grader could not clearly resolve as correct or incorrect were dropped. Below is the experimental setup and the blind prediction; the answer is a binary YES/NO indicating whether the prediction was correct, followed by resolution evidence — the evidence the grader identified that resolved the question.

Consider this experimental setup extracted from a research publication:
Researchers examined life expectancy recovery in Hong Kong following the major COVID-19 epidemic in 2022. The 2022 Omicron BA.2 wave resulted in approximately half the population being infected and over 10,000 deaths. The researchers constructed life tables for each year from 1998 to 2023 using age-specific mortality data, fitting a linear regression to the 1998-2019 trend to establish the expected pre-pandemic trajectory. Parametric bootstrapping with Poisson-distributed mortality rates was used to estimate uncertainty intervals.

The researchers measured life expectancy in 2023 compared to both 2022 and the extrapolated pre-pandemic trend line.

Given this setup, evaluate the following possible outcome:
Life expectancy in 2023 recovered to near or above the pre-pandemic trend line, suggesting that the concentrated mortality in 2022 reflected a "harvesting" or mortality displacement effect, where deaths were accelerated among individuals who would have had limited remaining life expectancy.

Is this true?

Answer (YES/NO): NO